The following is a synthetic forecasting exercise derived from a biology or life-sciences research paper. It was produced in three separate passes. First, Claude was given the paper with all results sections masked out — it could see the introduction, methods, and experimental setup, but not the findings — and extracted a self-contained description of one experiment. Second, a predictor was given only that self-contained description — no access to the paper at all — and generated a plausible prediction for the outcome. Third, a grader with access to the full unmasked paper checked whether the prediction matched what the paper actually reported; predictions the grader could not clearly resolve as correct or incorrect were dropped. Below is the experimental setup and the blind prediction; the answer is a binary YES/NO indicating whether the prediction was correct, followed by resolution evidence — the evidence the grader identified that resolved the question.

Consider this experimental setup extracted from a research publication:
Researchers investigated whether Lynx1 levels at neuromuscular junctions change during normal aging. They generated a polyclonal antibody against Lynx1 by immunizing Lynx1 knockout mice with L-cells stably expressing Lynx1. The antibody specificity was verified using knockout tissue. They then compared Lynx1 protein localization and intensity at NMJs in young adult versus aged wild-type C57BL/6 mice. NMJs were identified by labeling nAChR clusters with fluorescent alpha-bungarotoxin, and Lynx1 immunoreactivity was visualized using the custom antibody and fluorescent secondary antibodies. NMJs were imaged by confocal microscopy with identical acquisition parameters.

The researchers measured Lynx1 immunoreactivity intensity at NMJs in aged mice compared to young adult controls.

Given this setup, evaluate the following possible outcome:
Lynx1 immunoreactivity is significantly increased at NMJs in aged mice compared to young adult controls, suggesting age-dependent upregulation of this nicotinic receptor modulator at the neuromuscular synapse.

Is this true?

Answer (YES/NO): NO